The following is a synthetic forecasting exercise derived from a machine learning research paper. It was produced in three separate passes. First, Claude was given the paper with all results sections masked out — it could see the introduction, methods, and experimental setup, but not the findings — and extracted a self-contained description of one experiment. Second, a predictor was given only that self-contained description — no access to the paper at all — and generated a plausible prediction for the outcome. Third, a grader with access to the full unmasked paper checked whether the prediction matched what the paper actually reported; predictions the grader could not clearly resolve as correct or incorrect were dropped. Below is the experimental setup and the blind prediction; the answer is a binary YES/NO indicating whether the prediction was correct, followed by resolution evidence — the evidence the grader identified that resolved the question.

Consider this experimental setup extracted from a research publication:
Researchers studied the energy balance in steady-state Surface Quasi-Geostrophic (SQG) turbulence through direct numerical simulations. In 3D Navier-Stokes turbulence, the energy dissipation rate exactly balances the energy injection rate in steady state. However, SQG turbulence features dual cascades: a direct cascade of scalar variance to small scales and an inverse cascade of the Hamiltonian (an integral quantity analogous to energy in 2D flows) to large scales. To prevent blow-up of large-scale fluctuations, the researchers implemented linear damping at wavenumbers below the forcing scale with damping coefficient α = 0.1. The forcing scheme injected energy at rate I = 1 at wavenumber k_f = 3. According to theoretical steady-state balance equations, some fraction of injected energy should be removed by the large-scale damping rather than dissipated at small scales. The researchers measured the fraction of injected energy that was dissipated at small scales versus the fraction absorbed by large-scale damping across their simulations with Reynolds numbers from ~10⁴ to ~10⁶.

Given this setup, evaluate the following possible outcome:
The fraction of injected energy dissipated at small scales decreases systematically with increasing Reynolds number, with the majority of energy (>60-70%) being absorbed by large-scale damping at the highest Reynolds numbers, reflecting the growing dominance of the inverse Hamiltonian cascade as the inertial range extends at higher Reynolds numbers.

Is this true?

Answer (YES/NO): NO